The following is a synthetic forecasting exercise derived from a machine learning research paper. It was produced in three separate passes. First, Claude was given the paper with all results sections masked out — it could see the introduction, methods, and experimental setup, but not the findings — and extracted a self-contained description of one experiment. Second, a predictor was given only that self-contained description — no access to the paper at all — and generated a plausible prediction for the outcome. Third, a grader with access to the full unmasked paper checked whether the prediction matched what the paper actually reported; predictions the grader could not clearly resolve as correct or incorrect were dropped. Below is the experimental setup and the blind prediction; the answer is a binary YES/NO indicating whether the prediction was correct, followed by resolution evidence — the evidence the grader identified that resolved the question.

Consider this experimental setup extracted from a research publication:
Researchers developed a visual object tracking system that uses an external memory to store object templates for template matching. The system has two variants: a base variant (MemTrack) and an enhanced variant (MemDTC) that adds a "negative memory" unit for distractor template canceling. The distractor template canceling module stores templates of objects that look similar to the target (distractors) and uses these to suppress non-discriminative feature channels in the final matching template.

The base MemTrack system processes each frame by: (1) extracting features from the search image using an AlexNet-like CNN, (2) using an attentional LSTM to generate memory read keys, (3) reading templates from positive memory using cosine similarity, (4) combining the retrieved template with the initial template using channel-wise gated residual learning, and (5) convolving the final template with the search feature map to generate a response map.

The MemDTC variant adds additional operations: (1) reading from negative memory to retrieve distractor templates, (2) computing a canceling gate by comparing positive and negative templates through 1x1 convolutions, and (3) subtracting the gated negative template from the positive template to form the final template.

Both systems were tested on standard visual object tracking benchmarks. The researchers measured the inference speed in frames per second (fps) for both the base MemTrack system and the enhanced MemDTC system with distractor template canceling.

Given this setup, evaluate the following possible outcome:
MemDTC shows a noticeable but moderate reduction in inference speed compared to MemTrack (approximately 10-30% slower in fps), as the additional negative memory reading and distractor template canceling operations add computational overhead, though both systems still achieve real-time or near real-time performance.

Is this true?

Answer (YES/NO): YES